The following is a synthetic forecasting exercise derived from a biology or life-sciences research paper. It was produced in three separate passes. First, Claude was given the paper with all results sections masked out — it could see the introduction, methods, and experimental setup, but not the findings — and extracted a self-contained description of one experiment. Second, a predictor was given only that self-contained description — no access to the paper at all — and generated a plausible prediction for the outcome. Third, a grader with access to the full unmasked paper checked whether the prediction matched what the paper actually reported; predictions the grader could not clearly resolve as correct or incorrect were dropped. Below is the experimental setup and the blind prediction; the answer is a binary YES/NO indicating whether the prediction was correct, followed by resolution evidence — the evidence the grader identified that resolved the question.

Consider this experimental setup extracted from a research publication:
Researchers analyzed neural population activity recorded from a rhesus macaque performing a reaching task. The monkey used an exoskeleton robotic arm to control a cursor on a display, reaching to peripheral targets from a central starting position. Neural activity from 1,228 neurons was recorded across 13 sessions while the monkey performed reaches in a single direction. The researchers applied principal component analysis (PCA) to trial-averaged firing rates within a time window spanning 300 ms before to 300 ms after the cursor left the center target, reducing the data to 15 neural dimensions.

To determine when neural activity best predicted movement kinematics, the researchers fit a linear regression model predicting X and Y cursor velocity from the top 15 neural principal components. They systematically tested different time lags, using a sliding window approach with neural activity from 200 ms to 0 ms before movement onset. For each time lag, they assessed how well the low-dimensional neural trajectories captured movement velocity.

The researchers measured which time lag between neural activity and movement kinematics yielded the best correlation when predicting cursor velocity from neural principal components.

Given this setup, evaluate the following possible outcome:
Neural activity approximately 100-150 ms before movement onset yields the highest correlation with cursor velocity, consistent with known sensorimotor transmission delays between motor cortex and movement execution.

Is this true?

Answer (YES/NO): YES